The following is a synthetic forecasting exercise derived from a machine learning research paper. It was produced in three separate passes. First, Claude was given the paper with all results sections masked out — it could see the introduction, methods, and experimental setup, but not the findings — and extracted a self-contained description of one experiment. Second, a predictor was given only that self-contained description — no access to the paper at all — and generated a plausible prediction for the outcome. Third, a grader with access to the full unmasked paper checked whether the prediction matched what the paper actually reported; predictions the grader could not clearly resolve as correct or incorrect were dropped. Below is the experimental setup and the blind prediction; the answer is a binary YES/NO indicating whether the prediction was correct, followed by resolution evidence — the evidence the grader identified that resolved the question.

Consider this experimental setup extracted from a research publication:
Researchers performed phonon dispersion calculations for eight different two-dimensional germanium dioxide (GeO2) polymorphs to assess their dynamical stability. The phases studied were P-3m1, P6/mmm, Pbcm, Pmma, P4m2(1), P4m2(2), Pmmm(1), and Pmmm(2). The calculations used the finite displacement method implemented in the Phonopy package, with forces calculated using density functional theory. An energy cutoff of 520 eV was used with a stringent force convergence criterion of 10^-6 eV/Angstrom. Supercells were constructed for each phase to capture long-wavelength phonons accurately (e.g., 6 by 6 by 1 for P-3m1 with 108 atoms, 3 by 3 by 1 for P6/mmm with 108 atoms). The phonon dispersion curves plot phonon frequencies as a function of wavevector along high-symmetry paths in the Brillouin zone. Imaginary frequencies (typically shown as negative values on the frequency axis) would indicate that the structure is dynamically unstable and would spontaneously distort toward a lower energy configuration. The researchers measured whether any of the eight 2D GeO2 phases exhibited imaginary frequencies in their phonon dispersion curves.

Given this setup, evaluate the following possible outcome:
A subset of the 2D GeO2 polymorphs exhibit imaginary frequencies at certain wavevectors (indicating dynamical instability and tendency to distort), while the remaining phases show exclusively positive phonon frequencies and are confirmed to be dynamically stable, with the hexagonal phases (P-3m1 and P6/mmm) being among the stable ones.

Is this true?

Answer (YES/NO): NO